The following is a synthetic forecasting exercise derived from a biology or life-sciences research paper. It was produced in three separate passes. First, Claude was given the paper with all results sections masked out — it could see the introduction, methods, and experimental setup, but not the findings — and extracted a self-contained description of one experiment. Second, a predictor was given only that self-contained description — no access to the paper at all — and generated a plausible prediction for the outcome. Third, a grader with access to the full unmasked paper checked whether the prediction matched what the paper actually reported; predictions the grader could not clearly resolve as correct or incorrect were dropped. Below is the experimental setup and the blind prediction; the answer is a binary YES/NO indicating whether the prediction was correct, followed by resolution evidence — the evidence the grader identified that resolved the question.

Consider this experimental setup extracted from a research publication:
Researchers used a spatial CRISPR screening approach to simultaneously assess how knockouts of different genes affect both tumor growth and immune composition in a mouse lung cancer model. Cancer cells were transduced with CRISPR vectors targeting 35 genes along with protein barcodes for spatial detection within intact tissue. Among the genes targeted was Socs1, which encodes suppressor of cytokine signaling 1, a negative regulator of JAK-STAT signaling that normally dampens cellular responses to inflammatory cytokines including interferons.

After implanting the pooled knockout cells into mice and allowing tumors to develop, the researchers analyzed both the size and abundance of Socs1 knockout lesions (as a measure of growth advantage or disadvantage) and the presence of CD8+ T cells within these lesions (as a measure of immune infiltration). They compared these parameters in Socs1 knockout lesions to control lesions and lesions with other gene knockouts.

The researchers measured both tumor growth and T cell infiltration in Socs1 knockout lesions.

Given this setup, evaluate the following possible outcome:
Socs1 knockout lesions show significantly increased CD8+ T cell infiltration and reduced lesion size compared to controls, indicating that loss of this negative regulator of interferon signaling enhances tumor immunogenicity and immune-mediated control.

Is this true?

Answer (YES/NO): NO